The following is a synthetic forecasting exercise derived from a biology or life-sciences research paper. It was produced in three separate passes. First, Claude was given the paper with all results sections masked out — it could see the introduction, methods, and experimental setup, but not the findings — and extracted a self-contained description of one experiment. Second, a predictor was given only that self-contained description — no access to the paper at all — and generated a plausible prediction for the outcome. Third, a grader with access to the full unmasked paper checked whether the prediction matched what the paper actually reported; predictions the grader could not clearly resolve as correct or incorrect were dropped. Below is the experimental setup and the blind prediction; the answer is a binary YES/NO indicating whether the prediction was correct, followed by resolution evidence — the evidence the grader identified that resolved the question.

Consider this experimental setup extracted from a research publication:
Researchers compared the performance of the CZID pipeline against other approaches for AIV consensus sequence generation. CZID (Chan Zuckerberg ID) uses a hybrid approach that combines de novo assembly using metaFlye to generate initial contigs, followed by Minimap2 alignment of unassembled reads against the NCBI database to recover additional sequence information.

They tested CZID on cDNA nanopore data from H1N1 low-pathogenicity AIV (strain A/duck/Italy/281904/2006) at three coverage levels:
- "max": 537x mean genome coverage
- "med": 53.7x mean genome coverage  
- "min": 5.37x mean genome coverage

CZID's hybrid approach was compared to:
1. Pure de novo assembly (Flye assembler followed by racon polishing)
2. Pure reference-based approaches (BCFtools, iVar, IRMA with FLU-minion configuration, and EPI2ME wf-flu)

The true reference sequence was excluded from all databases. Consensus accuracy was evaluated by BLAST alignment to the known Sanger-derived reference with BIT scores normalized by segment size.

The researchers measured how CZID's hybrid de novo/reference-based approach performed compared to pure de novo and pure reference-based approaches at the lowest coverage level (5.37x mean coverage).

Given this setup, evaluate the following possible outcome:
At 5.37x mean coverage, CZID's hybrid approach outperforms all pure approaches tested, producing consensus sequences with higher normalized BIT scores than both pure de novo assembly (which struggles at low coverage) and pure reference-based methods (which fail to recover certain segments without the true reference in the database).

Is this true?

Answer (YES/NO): NO